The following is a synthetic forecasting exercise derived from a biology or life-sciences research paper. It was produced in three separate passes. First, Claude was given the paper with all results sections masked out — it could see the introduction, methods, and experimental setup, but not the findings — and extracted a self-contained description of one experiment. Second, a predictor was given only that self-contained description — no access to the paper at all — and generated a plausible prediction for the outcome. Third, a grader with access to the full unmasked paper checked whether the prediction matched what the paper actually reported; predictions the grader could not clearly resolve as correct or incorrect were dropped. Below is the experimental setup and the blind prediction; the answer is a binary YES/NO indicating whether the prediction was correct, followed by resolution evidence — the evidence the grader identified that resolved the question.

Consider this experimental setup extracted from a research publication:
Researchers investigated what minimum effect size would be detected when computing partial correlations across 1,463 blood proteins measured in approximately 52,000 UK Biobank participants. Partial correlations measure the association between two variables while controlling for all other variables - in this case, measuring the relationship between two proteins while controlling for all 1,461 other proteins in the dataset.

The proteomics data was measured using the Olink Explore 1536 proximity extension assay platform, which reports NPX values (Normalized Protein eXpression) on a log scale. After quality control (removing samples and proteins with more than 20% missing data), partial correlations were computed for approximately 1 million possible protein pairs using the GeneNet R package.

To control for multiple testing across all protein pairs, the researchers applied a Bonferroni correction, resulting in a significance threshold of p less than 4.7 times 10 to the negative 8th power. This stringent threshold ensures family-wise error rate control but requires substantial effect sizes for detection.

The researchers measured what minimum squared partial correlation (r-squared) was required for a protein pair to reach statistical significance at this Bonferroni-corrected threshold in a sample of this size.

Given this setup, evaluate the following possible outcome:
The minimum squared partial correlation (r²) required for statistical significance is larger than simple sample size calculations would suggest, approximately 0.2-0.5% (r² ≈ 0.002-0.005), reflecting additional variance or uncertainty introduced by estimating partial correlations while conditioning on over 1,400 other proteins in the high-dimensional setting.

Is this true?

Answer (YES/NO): NO